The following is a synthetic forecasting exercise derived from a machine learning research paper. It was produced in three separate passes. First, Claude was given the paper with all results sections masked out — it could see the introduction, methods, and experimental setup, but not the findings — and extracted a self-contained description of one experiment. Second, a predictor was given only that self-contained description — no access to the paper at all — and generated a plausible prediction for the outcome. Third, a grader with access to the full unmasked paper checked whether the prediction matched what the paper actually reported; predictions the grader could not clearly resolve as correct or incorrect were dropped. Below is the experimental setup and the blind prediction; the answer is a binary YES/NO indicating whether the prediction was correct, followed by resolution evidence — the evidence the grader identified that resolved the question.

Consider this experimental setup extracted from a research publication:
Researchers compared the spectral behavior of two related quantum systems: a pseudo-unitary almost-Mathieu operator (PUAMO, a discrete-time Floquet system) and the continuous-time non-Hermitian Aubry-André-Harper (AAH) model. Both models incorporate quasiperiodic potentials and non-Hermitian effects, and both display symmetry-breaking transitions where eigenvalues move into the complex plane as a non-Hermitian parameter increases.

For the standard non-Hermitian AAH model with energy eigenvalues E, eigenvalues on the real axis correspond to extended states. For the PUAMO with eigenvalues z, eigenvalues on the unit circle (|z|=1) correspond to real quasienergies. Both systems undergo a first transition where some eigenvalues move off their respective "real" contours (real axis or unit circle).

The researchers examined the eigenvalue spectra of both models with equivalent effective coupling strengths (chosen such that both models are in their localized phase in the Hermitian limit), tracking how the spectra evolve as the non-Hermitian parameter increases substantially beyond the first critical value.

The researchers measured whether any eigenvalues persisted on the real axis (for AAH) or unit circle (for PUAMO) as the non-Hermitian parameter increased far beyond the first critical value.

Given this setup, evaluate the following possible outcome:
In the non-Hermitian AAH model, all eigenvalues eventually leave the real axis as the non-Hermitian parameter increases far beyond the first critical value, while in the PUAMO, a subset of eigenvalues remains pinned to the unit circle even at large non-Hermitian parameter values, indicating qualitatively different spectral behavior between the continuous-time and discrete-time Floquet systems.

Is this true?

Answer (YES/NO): NO